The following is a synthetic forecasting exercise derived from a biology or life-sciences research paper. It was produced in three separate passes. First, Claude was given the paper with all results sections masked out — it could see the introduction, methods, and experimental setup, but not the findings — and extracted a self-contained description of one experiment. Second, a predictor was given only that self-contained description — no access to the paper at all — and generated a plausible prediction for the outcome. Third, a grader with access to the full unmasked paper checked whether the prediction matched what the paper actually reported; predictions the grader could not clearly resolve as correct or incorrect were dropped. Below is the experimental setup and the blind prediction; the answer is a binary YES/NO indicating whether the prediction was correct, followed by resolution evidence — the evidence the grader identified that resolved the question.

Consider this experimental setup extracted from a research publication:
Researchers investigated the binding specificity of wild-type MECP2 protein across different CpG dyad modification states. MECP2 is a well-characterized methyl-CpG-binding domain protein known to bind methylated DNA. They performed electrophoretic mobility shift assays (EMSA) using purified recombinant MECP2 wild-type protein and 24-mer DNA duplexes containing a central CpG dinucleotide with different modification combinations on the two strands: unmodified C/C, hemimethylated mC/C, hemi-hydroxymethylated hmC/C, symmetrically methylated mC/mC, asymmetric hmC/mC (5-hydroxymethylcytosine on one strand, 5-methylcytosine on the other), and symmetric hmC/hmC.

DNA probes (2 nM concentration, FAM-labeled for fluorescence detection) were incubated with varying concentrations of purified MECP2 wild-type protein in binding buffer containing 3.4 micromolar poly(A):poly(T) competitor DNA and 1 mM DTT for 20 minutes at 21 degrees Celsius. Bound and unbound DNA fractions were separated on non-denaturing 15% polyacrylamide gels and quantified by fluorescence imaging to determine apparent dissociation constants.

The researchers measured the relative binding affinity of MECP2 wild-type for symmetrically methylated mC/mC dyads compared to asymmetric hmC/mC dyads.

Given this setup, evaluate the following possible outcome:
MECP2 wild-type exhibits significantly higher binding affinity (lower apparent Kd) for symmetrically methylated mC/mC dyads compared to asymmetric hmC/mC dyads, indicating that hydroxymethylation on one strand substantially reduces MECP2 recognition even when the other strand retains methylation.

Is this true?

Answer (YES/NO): YES